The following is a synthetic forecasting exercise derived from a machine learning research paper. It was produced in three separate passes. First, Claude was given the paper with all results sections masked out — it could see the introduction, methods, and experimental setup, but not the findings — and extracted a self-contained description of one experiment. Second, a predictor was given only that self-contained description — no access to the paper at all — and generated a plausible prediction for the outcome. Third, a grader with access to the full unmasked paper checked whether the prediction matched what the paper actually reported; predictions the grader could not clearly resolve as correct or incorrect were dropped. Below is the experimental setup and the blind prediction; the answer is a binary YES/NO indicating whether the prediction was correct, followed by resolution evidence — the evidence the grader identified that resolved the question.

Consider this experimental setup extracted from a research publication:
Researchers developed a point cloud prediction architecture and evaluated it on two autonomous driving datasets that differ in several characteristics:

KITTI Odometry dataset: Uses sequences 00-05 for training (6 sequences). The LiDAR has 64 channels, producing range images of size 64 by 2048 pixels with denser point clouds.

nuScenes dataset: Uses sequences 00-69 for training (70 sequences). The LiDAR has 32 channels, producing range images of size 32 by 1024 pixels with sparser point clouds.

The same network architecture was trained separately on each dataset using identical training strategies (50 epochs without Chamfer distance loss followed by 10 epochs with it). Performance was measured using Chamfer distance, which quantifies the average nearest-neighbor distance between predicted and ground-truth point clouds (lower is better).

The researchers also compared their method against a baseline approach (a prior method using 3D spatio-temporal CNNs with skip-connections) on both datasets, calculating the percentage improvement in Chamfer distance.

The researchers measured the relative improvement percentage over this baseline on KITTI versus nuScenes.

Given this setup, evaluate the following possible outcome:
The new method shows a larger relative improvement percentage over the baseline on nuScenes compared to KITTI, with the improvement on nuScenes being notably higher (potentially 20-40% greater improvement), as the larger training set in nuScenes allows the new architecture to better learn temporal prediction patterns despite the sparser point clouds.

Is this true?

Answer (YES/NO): YES